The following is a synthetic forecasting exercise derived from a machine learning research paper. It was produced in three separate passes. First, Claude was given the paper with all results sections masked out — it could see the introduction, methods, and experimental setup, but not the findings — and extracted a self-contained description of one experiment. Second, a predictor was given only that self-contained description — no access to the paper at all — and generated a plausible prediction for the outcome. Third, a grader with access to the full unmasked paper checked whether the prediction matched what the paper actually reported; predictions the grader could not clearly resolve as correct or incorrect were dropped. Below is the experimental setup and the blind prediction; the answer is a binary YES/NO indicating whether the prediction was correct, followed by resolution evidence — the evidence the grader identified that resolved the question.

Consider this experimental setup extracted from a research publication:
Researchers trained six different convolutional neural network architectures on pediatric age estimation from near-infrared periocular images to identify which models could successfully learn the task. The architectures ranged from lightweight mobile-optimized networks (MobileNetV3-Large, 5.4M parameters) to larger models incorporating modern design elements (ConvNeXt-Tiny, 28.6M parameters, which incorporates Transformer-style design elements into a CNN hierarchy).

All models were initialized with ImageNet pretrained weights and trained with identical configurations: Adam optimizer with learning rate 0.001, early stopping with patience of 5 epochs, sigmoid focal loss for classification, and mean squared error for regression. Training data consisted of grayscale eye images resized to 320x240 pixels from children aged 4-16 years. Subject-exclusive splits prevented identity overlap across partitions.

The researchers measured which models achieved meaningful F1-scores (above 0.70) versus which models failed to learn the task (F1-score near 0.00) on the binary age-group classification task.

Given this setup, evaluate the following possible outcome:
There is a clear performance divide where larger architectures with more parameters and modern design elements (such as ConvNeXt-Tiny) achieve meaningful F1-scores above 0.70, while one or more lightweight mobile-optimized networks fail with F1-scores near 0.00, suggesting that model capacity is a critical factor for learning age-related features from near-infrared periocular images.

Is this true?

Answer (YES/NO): NO